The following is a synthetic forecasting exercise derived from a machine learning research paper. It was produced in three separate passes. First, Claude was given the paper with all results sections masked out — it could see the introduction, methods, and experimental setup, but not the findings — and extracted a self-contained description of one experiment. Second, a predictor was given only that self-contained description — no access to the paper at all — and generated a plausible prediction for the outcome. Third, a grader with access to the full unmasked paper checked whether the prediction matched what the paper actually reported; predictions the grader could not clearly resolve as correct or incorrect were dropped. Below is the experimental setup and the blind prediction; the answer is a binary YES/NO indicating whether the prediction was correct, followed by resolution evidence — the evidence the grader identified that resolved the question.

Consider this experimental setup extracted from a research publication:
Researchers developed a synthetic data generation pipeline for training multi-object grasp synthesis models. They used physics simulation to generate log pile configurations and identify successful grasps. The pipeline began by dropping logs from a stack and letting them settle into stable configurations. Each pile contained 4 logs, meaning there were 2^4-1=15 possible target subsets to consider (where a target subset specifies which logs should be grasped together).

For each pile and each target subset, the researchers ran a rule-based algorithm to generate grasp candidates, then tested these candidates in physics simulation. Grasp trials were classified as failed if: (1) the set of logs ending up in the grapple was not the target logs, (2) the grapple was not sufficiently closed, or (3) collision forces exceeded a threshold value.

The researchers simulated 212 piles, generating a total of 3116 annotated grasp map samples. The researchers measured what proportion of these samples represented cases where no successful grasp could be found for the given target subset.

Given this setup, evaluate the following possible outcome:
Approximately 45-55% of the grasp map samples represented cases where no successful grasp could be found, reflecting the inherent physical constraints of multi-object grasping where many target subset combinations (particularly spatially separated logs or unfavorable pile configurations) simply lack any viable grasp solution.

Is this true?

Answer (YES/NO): NO